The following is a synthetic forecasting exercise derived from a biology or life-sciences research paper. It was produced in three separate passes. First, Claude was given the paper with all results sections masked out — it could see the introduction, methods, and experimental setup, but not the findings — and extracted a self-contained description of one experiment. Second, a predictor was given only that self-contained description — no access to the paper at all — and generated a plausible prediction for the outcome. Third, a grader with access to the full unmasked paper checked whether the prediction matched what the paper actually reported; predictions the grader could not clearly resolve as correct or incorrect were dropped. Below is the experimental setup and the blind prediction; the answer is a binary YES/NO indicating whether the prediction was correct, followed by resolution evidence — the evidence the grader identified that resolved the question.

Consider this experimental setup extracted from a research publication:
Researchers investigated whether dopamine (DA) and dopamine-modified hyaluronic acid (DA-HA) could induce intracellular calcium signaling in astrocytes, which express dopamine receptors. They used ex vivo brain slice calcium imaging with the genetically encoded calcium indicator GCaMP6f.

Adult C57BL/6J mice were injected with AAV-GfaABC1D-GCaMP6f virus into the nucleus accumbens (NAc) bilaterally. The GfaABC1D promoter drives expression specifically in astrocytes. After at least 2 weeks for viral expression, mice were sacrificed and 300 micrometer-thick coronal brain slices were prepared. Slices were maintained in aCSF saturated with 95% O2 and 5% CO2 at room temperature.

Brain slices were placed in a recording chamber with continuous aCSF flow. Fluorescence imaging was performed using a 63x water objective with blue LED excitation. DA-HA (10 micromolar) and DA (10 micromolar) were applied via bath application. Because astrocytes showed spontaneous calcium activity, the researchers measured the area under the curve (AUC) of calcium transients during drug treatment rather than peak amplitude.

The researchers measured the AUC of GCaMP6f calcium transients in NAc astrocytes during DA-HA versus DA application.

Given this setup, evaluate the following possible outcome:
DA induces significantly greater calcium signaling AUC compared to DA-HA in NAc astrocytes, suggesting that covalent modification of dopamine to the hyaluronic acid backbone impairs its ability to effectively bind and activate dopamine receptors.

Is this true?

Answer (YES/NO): NO